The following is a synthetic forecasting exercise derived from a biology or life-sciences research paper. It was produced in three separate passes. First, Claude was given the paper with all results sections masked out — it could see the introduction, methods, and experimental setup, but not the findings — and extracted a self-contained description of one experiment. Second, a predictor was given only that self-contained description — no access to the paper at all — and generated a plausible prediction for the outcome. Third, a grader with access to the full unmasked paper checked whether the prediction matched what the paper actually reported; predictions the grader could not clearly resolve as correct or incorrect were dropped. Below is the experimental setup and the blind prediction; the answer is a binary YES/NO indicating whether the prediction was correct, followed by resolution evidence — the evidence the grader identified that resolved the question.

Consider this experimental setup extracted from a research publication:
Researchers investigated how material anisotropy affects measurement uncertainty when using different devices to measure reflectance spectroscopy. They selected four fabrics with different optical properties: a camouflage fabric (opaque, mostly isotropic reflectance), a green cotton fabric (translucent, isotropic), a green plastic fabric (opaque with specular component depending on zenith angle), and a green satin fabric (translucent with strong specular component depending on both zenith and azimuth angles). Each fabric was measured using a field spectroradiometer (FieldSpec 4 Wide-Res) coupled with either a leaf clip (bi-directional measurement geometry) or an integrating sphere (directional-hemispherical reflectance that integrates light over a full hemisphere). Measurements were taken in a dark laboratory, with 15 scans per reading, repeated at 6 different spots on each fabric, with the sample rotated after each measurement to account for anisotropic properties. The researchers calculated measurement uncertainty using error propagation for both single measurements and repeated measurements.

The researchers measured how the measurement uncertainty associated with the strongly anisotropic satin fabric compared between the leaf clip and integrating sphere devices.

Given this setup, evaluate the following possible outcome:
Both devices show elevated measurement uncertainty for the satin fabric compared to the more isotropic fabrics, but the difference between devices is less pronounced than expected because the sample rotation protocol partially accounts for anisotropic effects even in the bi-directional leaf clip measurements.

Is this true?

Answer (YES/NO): NO